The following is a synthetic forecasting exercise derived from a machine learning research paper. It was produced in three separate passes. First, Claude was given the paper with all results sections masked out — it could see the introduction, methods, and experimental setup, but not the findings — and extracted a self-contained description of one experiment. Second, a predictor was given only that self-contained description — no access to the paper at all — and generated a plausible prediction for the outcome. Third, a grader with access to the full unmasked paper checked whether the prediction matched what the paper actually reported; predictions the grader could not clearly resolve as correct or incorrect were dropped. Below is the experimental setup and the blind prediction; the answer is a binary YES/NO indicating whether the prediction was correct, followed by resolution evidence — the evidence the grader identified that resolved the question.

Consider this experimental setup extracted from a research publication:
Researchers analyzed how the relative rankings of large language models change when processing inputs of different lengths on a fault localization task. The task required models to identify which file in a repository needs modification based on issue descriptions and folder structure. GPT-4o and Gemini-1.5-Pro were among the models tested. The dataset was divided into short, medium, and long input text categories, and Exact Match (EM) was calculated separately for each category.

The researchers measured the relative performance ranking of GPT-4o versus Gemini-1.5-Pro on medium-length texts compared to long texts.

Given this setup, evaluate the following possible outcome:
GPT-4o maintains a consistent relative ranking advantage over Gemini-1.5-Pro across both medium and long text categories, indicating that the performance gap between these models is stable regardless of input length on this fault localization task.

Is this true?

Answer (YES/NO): NO